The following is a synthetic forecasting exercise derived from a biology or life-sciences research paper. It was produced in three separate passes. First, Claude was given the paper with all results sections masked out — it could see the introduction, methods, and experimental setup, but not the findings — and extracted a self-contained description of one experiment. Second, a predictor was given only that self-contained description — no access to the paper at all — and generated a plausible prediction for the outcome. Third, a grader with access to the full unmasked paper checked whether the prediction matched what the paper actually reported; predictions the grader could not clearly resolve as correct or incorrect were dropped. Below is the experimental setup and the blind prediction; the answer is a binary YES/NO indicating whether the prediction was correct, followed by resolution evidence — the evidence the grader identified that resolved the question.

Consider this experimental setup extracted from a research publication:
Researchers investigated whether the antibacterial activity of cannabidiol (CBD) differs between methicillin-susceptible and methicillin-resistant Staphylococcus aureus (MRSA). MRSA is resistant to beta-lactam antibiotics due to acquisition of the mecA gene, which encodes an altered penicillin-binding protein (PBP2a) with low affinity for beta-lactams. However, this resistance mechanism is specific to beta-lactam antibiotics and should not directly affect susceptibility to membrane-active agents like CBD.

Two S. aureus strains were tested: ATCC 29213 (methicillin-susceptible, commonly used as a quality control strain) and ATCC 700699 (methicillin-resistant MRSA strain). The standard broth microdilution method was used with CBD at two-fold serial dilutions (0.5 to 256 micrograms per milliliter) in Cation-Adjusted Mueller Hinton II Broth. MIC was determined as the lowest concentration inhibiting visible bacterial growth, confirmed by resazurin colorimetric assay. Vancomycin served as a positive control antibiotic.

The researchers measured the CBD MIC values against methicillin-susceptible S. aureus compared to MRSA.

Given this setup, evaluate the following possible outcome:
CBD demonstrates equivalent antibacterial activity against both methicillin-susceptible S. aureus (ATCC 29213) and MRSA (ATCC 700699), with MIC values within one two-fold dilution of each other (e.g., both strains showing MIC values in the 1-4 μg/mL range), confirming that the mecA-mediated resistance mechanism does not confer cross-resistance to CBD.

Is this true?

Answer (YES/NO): YES